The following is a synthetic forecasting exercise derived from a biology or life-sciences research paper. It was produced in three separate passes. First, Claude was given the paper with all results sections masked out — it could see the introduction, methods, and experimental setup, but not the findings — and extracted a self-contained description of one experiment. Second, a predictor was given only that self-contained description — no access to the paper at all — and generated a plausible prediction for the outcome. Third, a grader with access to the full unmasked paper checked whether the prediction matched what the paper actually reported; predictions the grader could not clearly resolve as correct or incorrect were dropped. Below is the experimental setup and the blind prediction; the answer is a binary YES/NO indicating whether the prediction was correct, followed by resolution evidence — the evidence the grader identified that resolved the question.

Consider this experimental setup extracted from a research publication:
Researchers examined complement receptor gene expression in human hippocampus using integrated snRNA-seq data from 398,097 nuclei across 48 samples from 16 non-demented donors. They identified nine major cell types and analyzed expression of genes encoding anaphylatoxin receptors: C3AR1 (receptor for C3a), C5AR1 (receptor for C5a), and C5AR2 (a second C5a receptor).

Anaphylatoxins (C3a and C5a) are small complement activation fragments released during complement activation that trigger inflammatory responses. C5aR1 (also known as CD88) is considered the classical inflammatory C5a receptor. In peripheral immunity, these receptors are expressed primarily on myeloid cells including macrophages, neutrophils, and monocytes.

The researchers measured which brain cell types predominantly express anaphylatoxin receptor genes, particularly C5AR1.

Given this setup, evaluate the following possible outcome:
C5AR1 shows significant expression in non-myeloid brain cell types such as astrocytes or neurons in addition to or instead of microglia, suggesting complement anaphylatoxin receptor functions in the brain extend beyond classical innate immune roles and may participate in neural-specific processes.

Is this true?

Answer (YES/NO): NO